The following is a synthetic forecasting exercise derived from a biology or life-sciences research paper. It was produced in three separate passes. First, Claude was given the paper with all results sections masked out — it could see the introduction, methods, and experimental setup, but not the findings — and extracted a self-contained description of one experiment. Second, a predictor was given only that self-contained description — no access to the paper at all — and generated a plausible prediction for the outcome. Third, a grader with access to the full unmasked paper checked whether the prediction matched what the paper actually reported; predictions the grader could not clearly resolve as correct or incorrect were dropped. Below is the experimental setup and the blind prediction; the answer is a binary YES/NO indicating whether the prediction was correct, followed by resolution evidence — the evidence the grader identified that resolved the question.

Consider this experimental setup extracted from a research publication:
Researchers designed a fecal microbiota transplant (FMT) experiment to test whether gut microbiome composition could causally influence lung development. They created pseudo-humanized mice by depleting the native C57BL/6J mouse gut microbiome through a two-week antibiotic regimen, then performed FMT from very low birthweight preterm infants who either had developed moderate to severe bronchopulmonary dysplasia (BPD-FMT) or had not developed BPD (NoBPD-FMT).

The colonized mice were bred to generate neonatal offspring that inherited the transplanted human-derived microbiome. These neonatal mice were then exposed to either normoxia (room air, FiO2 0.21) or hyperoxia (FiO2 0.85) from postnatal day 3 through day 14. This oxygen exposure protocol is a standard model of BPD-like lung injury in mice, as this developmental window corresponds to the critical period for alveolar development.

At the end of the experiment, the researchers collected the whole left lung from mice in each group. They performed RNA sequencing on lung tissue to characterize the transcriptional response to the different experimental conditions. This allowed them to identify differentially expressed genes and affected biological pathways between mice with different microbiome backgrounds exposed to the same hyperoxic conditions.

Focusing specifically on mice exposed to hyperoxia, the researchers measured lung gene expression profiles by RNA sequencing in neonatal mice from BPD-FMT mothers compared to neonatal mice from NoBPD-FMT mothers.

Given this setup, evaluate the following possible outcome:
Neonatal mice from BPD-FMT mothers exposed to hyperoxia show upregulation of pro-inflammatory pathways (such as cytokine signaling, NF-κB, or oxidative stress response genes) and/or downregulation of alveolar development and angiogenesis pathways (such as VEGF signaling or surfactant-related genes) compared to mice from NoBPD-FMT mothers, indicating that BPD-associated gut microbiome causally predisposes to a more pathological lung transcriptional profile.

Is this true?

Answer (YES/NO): YES